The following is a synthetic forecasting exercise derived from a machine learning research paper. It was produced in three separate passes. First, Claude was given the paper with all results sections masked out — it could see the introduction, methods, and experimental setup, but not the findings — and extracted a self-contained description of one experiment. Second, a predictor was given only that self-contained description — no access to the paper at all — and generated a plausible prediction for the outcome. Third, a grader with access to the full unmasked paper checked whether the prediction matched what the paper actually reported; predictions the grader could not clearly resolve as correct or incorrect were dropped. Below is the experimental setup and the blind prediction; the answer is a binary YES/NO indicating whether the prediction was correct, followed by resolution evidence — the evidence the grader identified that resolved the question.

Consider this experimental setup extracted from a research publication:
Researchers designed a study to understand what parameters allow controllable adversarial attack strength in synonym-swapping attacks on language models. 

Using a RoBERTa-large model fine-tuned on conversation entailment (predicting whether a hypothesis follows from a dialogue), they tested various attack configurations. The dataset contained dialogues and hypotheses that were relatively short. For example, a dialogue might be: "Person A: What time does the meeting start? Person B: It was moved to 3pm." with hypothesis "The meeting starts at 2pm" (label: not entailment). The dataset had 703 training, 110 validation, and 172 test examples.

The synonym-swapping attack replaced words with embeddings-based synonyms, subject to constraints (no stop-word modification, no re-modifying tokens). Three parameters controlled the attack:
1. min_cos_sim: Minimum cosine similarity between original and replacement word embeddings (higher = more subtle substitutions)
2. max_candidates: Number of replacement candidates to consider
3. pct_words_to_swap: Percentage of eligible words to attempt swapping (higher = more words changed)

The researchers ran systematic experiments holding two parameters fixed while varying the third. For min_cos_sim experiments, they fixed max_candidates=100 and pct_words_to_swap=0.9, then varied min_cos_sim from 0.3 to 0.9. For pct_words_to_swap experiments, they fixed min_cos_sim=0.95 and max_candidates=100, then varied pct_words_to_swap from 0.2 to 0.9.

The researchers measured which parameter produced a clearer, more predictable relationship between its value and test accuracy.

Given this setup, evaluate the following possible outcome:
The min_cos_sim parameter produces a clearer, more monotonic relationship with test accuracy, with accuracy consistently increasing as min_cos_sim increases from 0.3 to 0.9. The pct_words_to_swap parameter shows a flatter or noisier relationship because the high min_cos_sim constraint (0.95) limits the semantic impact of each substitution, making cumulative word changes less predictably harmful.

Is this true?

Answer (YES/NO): NO